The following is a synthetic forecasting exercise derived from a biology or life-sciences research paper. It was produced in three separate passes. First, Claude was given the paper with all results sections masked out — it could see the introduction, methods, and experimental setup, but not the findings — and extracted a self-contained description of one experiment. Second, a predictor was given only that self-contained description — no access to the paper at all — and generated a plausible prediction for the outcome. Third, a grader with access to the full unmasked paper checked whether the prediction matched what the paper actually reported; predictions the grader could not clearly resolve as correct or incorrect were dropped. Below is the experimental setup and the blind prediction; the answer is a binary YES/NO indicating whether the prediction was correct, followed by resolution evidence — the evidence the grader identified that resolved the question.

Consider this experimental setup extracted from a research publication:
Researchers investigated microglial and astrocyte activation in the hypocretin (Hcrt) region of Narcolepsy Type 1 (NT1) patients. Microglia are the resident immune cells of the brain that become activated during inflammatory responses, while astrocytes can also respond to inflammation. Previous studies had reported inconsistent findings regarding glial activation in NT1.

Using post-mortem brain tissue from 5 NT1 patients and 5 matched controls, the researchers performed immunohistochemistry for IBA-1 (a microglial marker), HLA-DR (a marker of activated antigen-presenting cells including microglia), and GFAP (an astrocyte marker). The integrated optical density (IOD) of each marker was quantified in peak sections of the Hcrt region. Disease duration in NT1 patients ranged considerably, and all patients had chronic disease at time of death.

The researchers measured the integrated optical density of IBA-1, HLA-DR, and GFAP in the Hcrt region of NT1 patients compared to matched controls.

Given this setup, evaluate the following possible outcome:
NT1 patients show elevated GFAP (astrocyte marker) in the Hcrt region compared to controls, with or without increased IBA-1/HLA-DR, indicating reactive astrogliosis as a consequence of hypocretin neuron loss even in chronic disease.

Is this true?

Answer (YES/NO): NO